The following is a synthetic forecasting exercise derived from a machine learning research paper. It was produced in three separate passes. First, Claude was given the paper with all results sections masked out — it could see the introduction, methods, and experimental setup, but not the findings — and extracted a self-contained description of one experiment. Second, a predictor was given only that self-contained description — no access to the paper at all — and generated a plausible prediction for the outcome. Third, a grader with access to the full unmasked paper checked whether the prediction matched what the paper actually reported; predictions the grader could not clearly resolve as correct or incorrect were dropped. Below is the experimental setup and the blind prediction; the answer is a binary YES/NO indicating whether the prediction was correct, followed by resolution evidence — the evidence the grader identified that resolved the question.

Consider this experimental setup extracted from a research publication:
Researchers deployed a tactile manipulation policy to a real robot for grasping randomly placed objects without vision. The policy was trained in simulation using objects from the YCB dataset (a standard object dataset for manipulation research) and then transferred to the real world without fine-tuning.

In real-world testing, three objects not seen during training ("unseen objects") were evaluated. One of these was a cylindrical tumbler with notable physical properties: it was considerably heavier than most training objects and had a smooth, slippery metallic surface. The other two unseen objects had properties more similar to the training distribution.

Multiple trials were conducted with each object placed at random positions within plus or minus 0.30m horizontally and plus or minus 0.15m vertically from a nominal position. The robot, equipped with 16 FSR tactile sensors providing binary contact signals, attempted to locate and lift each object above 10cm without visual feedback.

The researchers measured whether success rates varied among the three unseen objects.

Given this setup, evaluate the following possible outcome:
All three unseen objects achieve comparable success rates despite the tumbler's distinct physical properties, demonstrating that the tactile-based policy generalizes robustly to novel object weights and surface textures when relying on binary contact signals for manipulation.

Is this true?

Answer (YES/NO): NO